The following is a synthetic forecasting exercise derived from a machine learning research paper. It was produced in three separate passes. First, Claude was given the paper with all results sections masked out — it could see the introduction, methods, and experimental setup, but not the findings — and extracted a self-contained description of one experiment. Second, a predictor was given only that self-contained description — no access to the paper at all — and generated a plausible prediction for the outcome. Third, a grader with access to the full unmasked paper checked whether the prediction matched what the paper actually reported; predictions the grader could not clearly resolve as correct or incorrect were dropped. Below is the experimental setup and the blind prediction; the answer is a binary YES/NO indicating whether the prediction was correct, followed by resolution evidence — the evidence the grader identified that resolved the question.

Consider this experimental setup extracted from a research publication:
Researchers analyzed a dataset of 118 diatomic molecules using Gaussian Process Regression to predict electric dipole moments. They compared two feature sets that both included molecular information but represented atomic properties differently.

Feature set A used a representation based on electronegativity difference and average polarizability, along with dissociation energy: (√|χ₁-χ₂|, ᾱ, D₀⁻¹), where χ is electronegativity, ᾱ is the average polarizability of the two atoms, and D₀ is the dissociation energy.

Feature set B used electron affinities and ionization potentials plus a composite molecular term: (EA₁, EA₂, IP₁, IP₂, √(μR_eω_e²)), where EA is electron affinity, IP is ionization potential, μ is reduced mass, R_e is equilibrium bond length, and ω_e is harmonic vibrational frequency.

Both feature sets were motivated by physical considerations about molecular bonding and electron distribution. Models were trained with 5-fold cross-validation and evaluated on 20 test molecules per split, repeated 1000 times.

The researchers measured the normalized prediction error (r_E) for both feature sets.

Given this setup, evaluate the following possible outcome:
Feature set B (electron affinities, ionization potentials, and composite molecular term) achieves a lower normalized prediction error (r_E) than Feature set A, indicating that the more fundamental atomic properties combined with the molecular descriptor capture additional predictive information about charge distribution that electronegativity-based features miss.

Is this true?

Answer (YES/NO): YES